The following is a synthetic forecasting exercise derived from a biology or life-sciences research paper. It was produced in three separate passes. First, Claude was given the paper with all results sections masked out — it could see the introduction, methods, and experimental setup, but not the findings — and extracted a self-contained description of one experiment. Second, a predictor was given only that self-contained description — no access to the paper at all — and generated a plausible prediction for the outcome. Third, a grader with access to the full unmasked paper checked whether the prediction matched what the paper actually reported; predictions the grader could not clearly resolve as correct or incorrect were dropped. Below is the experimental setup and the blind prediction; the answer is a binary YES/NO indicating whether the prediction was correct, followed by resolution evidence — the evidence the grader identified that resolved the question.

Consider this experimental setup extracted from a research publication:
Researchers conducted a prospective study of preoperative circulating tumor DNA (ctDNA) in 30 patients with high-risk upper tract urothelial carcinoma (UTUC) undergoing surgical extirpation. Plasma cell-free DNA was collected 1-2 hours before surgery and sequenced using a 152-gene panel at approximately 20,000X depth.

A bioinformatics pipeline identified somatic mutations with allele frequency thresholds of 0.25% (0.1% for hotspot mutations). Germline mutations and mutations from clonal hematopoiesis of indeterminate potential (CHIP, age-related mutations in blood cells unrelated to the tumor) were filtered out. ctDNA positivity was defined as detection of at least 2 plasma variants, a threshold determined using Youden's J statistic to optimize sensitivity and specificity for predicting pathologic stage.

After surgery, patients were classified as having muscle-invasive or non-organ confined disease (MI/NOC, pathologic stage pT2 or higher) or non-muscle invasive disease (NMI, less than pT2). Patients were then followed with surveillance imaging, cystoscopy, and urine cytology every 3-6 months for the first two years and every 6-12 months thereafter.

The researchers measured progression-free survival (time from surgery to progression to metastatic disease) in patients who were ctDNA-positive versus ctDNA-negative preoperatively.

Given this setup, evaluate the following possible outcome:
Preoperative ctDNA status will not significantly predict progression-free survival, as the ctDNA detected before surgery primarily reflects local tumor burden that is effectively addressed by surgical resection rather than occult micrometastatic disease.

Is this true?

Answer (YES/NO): NO